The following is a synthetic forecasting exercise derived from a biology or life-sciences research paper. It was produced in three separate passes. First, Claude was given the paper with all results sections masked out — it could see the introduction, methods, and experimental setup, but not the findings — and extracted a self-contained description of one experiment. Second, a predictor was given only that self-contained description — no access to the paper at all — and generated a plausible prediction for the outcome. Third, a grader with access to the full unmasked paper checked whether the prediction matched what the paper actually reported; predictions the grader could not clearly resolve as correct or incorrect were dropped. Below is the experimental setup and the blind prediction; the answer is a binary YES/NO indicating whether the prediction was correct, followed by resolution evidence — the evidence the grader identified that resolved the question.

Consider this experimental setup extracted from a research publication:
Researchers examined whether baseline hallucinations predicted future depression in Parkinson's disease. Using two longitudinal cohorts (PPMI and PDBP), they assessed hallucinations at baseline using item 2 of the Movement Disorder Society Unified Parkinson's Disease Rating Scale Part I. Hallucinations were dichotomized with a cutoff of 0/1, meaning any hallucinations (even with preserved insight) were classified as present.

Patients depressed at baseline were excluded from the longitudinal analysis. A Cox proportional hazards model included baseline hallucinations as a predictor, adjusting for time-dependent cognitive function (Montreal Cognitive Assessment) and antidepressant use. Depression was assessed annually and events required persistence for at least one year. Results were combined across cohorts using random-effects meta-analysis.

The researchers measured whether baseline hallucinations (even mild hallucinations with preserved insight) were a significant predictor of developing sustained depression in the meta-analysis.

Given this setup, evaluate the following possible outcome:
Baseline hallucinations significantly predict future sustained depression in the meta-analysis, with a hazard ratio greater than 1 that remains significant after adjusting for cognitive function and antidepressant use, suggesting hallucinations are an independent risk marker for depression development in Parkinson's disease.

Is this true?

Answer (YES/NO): NO